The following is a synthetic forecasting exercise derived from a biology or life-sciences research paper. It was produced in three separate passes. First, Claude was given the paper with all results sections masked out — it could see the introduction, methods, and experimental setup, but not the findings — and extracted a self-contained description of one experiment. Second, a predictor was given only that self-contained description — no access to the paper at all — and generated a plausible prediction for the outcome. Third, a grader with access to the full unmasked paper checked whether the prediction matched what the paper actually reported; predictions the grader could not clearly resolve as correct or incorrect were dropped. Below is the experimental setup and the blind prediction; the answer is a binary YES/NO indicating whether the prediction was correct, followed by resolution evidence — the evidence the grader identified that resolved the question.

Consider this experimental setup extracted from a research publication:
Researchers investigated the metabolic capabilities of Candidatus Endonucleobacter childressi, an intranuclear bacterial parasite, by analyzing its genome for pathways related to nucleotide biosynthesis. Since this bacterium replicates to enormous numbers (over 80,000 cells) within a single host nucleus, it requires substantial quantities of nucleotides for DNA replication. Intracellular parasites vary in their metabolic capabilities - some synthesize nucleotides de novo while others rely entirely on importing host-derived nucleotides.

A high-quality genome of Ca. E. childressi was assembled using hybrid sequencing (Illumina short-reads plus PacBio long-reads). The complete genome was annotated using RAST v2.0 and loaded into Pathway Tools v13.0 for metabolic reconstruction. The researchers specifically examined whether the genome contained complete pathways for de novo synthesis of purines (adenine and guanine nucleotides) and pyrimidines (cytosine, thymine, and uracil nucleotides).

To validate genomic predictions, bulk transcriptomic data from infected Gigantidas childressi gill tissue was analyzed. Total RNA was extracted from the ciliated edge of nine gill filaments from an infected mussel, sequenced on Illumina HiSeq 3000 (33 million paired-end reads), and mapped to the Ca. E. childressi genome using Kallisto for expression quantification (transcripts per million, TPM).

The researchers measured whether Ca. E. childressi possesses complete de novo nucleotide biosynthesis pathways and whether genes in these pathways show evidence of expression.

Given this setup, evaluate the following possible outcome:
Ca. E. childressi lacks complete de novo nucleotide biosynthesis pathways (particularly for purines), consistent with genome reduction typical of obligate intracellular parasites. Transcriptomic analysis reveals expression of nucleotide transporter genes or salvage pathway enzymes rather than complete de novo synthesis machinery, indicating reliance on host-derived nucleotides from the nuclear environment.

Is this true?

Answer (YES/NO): NO